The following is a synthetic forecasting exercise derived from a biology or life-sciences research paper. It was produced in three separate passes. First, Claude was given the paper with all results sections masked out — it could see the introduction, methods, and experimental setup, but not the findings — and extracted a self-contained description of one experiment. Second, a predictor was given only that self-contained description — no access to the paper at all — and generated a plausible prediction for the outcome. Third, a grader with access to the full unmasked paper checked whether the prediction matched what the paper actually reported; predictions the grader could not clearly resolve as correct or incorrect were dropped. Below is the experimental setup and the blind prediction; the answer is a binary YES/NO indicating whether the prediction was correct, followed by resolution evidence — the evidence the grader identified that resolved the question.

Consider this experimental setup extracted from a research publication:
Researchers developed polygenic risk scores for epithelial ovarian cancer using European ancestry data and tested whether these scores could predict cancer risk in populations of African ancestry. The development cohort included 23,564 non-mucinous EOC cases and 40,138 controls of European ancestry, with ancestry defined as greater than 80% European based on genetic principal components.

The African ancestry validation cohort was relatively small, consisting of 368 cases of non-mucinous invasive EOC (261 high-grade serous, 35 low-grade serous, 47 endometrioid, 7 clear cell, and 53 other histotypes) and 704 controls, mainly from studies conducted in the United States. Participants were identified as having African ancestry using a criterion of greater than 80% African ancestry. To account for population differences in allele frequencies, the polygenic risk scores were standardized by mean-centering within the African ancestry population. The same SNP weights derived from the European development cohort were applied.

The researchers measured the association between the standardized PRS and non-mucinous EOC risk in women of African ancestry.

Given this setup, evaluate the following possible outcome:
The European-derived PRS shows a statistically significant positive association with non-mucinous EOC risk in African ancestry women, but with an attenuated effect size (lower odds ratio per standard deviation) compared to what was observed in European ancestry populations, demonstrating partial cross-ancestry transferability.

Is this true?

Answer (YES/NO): YES